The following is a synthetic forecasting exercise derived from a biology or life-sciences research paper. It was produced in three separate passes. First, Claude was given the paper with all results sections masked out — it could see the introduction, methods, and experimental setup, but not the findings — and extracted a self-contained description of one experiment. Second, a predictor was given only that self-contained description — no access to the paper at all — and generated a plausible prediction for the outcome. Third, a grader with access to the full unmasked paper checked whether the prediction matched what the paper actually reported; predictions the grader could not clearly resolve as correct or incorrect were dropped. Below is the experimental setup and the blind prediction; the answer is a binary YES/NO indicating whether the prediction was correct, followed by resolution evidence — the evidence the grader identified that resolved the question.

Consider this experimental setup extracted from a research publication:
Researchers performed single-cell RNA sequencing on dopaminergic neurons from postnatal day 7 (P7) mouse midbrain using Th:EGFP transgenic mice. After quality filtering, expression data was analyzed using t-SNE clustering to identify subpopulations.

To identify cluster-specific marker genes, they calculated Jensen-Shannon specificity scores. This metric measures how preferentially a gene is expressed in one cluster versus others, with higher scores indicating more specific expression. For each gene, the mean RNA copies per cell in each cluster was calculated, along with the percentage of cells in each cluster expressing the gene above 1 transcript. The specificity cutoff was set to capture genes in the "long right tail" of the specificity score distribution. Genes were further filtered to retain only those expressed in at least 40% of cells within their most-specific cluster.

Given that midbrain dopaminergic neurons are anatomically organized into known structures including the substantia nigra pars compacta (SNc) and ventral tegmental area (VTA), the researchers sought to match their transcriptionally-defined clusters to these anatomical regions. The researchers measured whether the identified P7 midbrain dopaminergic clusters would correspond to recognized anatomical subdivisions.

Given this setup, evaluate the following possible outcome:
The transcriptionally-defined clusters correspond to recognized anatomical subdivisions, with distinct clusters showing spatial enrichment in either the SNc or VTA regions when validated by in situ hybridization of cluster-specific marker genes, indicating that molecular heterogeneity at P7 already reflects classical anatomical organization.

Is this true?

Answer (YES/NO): YES